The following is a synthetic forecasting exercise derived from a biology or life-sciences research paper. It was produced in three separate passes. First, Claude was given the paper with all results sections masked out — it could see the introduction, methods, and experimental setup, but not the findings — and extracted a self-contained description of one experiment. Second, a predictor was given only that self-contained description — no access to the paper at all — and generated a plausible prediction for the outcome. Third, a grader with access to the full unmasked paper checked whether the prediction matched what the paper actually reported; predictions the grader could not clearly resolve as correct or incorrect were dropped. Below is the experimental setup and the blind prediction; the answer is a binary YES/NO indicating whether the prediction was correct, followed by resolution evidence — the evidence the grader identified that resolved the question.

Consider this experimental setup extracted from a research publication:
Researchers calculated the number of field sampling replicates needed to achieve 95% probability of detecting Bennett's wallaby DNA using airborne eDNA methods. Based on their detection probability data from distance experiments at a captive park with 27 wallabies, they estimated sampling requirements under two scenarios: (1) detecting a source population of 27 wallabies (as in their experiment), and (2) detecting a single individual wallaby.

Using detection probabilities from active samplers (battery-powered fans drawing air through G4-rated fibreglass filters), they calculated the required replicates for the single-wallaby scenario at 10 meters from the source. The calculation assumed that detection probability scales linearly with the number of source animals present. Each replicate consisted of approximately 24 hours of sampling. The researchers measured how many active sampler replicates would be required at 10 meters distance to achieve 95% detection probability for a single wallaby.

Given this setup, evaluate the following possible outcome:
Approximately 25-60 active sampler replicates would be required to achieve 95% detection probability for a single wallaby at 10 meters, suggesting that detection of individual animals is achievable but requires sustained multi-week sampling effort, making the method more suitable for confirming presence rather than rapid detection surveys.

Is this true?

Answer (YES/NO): NO